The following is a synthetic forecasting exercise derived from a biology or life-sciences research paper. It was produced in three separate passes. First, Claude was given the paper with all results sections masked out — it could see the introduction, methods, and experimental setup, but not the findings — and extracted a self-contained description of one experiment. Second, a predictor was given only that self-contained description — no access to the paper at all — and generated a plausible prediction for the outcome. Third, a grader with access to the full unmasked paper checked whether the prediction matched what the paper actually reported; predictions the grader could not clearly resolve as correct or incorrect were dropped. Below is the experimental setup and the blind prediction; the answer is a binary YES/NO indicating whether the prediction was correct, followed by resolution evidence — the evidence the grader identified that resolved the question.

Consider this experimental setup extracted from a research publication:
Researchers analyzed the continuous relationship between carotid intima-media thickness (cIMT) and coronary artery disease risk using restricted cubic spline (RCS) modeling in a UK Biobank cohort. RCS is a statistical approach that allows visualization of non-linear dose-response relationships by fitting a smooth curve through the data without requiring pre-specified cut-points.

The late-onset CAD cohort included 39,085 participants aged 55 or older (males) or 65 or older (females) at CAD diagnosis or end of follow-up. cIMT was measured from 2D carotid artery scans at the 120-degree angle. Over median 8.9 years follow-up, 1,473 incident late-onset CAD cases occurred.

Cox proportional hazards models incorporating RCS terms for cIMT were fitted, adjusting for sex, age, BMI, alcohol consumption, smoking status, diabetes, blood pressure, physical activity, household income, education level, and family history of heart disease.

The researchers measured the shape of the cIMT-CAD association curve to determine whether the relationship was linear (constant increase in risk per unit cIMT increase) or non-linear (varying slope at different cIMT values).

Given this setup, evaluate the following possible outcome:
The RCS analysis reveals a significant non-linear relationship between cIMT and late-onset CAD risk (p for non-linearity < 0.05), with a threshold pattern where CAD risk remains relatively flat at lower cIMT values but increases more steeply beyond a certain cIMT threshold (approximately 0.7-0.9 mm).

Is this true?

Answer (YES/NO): NO